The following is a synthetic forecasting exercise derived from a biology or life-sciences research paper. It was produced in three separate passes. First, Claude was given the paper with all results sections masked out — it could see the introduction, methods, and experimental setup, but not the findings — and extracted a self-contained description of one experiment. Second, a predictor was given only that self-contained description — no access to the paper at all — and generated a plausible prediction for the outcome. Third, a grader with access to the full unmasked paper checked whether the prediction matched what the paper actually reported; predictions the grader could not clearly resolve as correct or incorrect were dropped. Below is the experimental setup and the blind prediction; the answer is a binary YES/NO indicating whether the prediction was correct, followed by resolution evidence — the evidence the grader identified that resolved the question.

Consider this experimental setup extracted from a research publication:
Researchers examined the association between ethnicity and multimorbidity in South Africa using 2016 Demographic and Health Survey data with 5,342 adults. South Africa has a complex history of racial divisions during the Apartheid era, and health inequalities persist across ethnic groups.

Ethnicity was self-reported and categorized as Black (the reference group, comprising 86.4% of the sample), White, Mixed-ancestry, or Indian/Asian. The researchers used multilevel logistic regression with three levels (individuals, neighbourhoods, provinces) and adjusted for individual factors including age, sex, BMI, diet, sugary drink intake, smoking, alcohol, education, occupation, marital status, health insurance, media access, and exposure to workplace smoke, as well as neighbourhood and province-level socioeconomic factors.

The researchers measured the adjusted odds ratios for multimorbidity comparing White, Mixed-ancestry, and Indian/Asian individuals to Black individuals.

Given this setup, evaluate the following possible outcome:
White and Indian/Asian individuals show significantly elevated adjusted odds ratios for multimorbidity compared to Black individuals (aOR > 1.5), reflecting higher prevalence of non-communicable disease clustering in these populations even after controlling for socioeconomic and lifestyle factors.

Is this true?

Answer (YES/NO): NO